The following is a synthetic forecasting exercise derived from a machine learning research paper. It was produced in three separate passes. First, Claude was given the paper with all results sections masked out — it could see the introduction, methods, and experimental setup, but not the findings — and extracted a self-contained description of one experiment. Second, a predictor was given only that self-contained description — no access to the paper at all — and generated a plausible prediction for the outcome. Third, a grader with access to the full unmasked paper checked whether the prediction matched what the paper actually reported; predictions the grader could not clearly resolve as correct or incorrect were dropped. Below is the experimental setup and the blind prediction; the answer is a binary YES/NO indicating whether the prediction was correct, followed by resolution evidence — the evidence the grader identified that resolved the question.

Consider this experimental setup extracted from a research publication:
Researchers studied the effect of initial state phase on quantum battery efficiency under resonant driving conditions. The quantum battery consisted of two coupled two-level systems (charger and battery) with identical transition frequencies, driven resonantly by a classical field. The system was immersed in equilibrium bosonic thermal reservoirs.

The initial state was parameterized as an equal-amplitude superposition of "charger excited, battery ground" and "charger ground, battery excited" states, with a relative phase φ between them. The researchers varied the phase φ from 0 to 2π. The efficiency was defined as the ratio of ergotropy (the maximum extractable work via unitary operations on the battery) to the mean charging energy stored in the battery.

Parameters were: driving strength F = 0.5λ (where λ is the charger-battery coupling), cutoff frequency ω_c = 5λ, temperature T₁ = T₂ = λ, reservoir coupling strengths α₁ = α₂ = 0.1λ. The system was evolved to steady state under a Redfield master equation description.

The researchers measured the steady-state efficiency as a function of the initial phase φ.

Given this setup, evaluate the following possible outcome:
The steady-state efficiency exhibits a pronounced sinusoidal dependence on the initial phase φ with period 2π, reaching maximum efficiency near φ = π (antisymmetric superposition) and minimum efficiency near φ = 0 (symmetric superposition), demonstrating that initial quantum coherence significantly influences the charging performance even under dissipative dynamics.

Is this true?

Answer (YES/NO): NO